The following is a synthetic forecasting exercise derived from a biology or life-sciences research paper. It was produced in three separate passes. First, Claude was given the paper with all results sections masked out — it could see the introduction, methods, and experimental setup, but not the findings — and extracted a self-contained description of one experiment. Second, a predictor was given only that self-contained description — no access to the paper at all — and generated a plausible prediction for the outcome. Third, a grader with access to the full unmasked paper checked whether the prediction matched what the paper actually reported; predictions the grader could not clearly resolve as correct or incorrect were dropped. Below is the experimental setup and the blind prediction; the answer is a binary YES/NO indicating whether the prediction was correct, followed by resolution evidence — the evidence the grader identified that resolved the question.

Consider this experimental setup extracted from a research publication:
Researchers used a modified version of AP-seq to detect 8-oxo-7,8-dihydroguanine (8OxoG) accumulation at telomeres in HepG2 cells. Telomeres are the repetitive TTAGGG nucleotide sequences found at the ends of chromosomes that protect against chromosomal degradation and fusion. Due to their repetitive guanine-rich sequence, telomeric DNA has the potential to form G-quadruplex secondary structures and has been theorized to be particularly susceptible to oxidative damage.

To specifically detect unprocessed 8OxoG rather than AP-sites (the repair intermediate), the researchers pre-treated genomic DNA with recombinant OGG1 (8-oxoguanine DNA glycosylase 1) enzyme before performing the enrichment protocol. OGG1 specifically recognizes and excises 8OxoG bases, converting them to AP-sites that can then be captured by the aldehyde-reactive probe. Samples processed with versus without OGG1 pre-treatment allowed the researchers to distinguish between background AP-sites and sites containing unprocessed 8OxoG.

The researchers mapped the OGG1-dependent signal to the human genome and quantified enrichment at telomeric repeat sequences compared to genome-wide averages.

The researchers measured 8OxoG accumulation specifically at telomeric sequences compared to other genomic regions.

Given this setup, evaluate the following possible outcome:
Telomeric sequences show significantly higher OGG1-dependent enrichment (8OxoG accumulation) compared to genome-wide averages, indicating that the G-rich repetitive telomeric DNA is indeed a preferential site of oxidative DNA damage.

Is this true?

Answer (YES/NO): YES